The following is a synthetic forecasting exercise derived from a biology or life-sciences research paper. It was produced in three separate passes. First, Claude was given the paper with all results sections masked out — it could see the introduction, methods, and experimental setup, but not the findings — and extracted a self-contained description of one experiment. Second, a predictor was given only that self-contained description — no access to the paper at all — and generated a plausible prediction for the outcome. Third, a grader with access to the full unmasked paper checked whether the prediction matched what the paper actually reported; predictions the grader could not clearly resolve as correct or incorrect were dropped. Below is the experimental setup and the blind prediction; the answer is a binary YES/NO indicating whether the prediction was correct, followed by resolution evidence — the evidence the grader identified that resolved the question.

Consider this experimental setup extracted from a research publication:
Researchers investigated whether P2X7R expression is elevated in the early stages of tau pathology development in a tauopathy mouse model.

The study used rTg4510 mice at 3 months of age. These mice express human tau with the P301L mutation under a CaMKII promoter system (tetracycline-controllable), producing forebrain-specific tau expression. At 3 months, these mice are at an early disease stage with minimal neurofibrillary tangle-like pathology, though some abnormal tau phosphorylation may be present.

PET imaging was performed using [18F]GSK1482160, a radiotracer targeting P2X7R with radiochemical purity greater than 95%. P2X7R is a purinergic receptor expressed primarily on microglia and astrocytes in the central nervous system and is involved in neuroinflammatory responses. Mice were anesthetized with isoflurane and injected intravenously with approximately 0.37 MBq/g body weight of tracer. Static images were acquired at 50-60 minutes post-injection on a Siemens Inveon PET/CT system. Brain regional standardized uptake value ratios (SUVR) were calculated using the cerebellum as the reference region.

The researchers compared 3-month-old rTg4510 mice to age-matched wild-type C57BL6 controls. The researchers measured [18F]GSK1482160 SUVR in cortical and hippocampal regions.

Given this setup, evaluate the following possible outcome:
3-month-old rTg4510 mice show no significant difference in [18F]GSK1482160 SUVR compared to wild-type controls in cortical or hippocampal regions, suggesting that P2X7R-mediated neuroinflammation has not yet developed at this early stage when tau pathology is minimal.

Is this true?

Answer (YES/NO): YES